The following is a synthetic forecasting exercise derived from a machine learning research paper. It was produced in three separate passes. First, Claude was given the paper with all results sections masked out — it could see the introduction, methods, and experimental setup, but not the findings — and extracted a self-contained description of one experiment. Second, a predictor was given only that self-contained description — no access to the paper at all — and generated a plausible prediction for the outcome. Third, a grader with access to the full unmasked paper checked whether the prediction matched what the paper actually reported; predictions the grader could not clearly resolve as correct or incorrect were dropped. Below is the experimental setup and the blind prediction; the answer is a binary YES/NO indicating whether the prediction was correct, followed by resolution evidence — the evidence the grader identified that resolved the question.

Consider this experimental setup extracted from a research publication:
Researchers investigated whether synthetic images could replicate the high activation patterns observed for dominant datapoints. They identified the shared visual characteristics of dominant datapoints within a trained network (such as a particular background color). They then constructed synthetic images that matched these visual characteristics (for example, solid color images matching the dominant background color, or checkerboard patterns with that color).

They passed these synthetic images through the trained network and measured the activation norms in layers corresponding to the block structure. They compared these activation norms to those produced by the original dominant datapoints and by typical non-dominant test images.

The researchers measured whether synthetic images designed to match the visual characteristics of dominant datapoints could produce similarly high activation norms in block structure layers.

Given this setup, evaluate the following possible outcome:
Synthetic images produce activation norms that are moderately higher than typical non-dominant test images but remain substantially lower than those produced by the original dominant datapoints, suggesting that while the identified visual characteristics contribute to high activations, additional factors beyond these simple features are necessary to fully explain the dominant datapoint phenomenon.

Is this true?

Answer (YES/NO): NO